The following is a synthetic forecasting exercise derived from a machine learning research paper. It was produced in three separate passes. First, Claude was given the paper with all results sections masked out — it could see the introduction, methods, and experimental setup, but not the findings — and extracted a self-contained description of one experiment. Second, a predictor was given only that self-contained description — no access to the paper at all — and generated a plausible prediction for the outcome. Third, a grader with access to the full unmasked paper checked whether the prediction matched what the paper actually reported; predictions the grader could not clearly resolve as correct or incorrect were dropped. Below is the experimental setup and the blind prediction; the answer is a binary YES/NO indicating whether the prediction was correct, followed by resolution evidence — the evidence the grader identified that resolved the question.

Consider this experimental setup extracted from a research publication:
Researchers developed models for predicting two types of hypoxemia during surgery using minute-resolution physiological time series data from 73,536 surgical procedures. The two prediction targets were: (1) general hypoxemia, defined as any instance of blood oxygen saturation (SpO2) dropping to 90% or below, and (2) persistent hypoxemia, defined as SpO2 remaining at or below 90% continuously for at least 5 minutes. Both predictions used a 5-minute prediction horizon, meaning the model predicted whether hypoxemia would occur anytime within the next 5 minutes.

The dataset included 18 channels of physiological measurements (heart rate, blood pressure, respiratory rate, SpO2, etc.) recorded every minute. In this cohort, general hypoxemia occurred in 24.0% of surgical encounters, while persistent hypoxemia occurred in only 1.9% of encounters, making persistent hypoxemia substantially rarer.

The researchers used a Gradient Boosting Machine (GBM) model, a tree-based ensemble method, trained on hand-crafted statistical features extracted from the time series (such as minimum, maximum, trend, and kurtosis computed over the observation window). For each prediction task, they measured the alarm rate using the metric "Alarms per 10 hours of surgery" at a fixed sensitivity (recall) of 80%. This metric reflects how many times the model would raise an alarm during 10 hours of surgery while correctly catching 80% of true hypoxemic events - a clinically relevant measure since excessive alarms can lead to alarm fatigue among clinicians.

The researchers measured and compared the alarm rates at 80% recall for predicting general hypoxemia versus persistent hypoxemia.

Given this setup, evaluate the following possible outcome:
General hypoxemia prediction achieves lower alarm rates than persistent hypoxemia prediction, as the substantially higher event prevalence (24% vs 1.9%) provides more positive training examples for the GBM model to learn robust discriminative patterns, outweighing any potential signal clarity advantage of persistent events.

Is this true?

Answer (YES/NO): NO